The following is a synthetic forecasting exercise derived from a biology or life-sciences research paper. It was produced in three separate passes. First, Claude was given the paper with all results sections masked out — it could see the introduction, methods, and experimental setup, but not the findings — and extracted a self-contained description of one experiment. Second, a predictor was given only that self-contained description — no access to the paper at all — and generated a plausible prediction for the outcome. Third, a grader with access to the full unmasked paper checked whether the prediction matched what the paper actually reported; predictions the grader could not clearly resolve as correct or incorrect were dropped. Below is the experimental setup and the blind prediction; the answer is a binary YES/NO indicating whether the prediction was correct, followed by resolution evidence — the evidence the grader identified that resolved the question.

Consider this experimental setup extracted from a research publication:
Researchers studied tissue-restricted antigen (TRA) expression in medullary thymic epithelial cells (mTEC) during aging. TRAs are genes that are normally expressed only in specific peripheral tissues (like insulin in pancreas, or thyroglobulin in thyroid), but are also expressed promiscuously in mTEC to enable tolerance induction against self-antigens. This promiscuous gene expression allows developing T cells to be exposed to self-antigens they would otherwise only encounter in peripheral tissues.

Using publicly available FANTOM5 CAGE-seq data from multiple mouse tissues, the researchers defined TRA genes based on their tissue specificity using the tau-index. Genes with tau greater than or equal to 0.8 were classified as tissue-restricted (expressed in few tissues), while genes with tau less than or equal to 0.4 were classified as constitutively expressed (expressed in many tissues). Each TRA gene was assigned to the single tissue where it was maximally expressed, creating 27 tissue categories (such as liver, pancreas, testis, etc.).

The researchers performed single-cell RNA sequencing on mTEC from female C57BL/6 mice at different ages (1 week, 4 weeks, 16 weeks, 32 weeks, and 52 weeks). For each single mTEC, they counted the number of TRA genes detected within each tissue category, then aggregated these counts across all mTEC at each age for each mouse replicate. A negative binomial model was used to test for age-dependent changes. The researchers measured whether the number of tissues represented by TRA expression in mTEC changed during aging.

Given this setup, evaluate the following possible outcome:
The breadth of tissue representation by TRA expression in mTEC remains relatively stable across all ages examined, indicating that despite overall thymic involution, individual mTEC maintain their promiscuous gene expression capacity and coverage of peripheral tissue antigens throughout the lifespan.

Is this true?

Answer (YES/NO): NO